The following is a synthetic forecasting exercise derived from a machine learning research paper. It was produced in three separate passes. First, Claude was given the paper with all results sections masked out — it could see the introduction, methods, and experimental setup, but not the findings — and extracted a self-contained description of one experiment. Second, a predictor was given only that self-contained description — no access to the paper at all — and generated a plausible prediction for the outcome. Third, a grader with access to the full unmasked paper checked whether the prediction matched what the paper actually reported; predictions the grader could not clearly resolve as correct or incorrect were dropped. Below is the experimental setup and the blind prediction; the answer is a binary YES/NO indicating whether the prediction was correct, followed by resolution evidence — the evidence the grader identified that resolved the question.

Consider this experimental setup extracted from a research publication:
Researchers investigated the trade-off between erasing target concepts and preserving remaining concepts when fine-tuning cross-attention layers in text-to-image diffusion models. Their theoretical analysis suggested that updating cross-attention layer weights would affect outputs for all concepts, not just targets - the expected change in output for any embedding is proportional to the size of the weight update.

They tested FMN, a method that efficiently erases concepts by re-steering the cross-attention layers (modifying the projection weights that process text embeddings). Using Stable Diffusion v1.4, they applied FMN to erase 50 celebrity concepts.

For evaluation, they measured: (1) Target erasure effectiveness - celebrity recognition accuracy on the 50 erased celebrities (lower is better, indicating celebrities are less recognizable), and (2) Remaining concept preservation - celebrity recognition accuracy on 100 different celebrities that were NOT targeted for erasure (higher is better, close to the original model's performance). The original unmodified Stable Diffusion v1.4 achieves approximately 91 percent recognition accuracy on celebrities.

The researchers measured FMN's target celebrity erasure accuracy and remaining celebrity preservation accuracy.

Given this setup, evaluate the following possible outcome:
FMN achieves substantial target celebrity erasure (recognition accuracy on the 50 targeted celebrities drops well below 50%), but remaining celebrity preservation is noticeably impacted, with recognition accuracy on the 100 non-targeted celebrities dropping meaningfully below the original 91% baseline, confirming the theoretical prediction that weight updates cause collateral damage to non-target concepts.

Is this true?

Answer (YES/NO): NO